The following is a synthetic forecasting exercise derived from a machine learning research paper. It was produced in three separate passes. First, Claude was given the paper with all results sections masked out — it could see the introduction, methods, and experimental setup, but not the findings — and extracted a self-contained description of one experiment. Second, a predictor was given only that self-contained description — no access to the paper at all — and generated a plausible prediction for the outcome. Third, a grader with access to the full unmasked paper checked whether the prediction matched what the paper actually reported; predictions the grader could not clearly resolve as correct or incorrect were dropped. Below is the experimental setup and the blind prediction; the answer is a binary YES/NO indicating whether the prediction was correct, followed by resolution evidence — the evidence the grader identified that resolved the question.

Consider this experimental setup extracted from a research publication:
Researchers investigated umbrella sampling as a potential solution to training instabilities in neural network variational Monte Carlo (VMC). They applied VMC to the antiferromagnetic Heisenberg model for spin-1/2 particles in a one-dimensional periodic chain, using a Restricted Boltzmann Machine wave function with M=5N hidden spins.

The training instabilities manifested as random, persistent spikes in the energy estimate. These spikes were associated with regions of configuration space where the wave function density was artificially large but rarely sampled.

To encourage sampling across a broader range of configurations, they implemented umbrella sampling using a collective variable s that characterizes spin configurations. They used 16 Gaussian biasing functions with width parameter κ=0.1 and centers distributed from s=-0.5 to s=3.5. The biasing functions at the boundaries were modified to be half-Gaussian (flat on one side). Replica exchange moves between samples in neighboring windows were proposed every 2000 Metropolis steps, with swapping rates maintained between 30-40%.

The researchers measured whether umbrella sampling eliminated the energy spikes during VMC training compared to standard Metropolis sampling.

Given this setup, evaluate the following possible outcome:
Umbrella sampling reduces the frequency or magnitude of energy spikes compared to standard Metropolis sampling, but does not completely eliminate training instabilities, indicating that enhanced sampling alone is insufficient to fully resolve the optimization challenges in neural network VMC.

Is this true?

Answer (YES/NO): NO